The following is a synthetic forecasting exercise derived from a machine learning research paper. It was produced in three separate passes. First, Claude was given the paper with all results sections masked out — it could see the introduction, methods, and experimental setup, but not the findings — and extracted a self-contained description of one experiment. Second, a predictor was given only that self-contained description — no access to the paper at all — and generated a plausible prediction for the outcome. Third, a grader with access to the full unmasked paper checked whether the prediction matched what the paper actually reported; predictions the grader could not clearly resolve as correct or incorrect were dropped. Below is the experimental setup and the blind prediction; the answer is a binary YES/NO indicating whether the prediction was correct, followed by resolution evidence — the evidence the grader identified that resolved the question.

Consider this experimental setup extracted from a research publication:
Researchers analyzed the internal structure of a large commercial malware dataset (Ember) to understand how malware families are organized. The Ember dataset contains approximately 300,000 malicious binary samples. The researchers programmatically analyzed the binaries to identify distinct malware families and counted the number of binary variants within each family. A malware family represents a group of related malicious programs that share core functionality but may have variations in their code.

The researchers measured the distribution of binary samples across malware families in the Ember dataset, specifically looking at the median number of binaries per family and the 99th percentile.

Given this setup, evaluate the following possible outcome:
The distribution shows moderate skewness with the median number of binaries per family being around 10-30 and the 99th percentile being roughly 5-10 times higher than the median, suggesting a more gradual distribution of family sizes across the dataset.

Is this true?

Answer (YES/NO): NO